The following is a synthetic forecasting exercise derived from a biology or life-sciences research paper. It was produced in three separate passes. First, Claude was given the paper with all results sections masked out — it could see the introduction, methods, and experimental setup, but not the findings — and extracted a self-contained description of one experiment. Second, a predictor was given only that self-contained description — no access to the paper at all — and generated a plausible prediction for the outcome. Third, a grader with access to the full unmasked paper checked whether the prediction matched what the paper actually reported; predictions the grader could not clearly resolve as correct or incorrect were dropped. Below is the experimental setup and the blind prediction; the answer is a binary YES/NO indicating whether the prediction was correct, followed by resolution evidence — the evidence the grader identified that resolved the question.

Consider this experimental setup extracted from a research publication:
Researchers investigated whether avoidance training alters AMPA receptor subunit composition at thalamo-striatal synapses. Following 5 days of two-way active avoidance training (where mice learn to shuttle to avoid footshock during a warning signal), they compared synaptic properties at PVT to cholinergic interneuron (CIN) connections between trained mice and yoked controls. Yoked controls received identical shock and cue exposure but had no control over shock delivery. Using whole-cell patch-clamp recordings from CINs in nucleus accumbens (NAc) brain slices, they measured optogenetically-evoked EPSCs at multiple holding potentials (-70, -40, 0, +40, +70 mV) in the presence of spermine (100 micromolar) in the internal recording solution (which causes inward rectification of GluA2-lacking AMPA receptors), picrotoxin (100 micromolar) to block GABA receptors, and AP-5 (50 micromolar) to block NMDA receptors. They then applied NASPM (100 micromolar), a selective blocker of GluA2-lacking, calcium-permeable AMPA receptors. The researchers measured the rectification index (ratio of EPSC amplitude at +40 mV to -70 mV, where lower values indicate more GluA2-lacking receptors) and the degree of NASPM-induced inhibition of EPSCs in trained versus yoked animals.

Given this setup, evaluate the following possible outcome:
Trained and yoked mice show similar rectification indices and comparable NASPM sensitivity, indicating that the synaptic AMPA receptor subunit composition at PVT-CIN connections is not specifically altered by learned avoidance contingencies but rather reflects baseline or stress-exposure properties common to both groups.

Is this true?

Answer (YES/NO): NO